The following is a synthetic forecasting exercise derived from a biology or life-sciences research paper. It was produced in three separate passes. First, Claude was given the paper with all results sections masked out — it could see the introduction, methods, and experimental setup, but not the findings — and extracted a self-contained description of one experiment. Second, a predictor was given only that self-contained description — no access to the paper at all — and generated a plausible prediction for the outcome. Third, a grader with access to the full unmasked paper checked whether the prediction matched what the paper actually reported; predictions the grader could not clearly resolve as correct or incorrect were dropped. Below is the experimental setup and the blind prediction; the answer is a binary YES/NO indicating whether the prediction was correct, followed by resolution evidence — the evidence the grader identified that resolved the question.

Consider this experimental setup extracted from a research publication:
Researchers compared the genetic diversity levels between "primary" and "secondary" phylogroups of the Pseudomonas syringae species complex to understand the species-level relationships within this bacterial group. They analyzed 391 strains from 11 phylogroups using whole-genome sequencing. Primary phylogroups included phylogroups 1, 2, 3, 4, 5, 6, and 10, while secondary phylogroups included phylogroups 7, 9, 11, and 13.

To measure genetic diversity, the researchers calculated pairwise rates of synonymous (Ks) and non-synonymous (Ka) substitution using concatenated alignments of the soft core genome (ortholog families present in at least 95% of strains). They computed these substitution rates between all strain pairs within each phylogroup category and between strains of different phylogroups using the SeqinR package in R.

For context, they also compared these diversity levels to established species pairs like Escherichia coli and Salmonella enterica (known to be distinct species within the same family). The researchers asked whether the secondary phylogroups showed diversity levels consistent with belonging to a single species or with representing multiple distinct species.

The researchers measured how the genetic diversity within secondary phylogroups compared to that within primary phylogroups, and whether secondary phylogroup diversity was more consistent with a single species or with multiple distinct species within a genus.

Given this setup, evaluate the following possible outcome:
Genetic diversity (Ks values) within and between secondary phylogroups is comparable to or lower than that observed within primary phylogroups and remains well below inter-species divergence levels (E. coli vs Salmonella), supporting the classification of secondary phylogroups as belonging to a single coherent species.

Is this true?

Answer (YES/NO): NO